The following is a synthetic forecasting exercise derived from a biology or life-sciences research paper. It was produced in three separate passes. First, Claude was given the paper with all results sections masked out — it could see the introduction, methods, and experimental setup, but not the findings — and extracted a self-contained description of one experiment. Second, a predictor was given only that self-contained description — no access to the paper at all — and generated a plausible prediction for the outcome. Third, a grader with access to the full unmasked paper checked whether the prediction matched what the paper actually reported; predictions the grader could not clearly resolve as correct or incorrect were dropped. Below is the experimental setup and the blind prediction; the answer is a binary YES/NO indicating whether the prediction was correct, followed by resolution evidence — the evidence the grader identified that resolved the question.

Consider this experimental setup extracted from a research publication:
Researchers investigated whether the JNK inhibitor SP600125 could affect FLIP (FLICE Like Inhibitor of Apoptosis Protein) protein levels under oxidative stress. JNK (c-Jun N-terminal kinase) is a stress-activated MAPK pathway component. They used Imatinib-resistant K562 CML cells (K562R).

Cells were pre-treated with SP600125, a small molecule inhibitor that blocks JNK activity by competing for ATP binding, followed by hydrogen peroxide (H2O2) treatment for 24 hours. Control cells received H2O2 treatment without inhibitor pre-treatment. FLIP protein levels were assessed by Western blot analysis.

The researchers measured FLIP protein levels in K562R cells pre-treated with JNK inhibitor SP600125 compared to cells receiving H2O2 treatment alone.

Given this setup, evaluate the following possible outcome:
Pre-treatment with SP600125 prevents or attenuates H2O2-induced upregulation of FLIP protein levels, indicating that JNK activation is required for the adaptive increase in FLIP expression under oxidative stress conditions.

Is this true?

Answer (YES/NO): NO